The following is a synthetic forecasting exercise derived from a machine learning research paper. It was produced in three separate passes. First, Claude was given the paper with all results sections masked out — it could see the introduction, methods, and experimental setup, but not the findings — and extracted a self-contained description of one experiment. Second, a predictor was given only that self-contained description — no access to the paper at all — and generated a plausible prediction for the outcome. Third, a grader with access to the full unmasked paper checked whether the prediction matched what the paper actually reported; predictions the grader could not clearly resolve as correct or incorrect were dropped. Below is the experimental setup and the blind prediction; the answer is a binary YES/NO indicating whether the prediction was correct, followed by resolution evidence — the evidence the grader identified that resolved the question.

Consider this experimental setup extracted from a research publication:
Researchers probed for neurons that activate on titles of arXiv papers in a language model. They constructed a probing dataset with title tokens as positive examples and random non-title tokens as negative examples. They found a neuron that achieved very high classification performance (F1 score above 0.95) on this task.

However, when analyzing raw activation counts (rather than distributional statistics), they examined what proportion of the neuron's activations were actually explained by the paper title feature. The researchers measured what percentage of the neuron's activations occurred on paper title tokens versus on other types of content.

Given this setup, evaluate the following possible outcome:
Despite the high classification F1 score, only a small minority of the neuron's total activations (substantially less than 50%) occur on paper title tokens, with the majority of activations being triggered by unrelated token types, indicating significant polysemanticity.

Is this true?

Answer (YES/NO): NO